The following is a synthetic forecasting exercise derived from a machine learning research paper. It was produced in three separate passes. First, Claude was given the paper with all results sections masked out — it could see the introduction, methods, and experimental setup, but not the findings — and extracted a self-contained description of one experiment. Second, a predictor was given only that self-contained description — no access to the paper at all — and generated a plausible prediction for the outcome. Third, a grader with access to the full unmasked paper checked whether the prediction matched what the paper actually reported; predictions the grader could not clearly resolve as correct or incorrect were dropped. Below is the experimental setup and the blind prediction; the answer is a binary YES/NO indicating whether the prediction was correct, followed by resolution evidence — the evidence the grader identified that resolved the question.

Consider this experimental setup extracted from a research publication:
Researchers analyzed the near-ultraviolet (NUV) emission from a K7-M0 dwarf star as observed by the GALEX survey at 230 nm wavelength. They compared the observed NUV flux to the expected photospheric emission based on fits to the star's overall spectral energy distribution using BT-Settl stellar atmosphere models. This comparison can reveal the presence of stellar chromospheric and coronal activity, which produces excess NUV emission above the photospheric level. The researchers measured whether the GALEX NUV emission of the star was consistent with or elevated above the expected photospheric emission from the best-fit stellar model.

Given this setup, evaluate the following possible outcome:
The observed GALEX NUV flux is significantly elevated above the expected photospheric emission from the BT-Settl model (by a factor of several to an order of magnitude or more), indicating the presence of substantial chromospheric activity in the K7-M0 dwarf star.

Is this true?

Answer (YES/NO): YES